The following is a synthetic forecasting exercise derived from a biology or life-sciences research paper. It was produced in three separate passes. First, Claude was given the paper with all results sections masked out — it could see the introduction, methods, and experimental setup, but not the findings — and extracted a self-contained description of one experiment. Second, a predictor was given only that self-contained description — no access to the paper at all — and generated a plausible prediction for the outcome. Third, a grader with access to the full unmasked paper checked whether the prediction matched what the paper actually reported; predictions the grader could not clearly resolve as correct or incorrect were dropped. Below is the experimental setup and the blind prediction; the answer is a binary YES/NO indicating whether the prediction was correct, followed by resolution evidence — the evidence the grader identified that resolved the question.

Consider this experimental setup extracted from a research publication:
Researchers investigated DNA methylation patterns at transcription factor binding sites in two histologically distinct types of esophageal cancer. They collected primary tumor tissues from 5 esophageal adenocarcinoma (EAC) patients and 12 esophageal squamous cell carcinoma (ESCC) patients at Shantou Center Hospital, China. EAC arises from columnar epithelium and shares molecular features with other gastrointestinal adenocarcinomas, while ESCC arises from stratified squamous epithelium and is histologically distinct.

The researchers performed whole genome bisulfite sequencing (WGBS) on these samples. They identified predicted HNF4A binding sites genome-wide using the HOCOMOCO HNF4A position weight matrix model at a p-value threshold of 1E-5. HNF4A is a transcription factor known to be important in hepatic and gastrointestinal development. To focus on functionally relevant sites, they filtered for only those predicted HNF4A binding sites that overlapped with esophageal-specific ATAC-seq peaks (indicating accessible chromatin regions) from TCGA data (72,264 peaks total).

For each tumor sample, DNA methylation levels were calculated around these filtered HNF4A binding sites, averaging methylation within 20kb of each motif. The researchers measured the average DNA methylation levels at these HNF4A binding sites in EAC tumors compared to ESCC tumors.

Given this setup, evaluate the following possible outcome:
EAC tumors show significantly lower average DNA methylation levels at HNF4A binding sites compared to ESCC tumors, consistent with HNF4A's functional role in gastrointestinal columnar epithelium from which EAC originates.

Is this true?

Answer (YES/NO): YES